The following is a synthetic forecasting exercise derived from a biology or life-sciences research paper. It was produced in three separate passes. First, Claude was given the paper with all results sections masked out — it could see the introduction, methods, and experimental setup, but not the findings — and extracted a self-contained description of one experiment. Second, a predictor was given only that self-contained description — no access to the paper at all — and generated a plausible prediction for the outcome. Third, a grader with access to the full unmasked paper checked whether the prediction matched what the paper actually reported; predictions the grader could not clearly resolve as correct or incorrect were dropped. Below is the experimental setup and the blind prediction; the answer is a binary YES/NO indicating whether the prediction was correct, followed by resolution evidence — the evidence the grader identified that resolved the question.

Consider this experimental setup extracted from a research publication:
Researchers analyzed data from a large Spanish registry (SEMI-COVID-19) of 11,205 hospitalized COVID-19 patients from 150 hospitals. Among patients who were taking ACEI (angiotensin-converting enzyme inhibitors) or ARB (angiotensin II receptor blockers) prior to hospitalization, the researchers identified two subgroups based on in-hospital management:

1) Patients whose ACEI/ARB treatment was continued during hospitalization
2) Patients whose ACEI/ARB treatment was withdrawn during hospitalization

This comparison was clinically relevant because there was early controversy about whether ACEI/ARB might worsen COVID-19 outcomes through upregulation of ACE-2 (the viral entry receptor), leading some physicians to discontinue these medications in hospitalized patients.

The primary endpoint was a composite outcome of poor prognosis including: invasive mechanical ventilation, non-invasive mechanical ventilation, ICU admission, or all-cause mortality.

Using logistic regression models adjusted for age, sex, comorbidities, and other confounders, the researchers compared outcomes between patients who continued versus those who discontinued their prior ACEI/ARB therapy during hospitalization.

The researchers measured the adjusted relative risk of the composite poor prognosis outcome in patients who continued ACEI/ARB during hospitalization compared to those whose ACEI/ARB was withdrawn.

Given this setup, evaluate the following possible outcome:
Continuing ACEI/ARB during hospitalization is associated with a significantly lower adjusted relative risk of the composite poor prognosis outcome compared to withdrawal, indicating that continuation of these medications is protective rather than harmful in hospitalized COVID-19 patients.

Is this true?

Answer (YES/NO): YES